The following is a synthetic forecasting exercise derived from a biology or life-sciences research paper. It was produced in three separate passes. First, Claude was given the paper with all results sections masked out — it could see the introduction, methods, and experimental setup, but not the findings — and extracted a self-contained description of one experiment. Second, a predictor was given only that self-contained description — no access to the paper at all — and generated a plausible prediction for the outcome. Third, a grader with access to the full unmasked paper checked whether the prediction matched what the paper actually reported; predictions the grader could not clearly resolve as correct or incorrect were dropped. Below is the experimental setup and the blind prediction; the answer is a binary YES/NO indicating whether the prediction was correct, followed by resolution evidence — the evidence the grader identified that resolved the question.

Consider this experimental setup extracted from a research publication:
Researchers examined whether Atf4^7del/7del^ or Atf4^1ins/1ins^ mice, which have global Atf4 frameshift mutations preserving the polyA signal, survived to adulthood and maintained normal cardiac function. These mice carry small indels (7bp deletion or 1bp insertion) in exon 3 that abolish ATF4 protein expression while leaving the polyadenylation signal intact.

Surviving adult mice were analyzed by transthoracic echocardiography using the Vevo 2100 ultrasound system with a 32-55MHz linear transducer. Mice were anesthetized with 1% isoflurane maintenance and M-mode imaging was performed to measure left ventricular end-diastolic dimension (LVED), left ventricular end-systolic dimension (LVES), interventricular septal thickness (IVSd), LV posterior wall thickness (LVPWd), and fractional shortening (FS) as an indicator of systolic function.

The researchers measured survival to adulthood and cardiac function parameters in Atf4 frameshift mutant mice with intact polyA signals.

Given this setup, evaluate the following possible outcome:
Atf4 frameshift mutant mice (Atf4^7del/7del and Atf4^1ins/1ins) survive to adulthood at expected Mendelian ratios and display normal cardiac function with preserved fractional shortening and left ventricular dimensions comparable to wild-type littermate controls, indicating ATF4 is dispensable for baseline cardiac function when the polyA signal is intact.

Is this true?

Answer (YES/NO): NO